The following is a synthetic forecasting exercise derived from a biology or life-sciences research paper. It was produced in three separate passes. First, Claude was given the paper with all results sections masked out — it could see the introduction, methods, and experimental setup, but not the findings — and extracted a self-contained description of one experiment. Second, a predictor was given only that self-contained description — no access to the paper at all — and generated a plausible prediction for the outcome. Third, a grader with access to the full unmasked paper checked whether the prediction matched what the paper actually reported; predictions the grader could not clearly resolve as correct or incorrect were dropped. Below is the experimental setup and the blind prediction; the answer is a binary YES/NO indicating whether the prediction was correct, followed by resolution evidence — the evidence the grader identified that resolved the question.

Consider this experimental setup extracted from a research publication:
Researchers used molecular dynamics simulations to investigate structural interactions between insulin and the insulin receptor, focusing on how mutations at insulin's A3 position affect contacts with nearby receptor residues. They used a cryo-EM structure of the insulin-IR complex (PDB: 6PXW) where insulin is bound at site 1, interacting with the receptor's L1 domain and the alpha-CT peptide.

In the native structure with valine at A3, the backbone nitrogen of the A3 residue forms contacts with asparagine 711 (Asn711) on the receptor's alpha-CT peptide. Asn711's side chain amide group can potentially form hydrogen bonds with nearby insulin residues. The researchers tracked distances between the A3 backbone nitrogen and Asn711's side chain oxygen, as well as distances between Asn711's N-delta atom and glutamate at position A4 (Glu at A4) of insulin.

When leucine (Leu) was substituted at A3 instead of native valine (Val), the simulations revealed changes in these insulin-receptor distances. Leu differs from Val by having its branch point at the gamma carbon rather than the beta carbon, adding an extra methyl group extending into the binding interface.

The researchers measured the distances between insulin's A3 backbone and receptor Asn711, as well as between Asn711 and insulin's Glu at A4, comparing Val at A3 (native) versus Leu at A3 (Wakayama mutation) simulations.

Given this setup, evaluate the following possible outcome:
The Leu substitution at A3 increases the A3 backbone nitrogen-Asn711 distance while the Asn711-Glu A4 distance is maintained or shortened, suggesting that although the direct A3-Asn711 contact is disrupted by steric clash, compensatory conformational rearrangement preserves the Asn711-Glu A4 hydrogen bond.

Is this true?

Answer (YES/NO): NO